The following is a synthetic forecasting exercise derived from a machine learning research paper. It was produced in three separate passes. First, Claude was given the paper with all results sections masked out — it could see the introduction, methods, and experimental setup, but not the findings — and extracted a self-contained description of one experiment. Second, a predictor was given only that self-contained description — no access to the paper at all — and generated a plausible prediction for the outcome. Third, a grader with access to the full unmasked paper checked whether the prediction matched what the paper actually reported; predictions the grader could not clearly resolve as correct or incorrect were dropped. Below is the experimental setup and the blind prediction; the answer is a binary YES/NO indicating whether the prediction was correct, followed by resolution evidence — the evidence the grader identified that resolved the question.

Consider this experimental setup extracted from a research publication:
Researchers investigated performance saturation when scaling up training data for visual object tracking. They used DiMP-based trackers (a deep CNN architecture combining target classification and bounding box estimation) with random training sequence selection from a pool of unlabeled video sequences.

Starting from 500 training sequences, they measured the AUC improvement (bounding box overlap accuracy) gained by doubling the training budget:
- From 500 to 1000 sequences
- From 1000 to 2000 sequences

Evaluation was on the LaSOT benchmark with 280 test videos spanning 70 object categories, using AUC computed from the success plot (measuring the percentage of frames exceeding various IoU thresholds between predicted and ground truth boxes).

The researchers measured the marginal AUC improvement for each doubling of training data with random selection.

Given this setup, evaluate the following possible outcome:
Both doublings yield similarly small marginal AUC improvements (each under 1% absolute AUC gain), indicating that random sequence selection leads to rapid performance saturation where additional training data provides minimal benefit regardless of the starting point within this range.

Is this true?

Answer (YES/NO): NO